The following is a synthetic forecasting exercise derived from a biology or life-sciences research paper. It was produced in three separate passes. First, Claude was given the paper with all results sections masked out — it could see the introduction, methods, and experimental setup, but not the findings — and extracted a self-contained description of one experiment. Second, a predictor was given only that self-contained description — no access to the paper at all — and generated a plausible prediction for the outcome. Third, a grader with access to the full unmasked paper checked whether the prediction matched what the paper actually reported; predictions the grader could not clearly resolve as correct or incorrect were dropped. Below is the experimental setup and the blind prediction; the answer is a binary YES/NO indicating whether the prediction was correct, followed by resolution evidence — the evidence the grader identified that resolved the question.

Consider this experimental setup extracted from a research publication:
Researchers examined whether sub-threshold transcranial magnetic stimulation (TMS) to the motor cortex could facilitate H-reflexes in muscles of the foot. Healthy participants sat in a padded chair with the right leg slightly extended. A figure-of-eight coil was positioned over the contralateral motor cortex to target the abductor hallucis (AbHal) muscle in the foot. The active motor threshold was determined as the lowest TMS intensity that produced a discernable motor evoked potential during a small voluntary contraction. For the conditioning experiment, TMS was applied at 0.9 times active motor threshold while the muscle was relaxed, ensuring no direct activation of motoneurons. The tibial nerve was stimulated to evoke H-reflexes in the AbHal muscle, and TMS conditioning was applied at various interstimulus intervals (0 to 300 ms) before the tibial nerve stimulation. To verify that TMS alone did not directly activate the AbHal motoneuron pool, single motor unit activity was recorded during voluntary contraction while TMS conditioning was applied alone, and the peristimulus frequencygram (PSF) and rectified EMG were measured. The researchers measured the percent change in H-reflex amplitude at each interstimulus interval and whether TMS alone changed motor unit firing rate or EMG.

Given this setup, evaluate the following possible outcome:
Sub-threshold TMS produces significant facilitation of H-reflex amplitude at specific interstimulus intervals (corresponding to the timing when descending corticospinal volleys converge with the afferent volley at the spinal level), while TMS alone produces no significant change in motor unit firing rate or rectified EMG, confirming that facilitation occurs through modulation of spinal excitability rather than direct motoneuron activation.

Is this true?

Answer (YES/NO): YES